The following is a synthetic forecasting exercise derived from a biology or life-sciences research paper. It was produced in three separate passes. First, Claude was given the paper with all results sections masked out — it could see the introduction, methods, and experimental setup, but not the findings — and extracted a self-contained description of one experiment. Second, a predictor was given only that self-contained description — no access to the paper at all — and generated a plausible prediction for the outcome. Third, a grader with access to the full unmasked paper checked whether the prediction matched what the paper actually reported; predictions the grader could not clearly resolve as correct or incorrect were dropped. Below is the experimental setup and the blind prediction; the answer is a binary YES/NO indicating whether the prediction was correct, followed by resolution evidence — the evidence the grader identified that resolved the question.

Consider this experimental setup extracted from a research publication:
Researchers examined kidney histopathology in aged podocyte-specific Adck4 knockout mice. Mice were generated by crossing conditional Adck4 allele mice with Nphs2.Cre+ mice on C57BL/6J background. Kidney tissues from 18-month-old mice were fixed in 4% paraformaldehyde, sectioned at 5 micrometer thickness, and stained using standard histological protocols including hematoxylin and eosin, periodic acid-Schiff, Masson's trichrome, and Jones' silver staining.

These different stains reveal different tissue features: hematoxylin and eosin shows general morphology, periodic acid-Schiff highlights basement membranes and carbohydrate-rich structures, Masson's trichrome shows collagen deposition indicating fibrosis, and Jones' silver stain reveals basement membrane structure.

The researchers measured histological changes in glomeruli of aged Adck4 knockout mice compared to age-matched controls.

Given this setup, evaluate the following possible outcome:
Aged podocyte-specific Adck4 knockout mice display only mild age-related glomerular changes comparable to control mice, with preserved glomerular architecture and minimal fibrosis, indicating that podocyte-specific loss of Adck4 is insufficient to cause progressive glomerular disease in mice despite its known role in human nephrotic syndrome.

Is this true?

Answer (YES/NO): NO